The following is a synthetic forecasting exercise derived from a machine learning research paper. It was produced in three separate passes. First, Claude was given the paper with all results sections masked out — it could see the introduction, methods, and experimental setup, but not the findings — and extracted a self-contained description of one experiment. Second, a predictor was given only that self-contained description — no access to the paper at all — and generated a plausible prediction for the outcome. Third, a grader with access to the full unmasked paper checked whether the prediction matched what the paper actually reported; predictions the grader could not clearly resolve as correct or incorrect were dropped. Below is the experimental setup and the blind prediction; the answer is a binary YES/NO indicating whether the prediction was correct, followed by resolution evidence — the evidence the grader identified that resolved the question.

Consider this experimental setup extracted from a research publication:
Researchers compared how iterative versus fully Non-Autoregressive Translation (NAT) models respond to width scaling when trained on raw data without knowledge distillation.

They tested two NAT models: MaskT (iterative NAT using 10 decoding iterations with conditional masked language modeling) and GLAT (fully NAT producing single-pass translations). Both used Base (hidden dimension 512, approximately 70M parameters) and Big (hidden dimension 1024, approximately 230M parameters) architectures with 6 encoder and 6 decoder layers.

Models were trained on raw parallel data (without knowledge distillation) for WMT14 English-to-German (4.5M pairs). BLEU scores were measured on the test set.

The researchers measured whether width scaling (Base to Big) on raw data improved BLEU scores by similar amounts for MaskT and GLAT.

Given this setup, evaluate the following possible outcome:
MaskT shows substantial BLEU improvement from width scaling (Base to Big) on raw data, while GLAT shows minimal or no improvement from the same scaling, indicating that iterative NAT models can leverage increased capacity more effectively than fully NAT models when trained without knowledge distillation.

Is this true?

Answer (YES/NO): NO